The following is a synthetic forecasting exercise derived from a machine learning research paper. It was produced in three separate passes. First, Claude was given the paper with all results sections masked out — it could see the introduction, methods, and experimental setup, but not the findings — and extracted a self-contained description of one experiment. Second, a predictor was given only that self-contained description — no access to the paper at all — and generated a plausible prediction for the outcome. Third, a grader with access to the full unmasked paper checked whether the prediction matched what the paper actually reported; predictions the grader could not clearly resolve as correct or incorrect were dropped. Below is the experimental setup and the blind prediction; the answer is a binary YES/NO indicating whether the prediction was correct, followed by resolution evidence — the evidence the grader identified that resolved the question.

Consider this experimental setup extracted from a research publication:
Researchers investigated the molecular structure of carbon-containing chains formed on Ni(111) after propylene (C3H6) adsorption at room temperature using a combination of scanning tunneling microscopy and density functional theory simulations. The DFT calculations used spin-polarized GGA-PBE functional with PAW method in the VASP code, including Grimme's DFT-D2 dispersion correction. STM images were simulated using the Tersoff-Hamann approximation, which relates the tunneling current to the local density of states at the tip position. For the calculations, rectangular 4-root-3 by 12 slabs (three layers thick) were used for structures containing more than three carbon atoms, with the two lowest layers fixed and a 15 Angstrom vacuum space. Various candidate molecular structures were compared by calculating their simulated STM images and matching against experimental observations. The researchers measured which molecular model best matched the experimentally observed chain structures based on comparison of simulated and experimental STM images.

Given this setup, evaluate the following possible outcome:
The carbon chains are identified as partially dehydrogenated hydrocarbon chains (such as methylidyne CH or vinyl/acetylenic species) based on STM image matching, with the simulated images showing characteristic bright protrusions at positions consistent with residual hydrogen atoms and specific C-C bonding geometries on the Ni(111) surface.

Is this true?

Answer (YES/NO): NO